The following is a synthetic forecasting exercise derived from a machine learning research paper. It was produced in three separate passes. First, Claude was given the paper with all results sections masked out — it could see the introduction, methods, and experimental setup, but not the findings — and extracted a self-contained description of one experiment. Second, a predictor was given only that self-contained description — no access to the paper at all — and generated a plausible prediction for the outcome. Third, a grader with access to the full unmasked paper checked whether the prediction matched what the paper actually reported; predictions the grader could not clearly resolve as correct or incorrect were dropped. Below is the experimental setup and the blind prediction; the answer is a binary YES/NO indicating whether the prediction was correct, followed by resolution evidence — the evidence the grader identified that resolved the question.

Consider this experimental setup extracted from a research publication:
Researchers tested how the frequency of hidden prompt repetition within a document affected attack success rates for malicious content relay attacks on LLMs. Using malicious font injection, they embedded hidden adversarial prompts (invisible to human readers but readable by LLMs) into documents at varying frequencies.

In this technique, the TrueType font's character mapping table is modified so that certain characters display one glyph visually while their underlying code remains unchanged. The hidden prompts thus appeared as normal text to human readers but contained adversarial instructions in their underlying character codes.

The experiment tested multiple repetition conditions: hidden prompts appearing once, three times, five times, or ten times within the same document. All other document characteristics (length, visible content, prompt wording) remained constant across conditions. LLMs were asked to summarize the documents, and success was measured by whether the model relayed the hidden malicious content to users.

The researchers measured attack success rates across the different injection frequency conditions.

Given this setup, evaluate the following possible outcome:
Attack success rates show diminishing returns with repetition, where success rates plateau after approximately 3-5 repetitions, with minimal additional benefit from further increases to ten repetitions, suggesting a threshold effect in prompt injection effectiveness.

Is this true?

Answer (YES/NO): NO